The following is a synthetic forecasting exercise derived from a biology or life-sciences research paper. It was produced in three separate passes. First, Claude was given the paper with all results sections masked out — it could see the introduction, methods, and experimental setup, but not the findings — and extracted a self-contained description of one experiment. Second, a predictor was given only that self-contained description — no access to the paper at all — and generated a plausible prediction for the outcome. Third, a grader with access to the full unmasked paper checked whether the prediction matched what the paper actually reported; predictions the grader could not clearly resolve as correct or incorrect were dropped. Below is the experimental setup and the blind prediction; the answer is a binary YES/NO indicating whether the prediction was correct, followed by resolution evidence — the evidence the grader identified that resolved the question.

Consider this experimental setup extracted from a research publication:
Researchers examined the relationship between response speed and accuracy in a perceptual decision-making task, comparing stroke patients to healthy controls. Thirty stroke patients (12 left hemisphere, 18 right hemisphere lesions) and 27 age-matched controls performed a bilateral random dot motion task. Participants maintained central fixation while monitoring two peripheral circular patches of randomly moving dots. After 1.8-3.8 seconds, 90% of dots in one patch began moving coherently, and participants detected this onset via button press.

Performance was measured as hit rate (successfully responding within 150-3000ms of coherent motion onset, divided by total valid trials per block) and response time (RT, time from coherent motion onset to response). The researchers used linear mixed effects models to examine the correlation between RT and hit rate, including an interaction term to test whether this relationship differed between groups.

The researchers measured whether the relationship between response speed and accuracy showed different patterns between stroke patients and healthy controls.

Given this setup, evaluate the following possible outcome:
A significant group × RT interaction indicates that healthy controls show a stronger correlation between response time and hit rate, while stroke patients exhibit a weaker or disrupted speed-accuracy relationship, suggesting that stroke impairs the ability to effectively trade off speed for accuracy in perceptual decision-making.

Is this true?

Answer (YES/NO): NO